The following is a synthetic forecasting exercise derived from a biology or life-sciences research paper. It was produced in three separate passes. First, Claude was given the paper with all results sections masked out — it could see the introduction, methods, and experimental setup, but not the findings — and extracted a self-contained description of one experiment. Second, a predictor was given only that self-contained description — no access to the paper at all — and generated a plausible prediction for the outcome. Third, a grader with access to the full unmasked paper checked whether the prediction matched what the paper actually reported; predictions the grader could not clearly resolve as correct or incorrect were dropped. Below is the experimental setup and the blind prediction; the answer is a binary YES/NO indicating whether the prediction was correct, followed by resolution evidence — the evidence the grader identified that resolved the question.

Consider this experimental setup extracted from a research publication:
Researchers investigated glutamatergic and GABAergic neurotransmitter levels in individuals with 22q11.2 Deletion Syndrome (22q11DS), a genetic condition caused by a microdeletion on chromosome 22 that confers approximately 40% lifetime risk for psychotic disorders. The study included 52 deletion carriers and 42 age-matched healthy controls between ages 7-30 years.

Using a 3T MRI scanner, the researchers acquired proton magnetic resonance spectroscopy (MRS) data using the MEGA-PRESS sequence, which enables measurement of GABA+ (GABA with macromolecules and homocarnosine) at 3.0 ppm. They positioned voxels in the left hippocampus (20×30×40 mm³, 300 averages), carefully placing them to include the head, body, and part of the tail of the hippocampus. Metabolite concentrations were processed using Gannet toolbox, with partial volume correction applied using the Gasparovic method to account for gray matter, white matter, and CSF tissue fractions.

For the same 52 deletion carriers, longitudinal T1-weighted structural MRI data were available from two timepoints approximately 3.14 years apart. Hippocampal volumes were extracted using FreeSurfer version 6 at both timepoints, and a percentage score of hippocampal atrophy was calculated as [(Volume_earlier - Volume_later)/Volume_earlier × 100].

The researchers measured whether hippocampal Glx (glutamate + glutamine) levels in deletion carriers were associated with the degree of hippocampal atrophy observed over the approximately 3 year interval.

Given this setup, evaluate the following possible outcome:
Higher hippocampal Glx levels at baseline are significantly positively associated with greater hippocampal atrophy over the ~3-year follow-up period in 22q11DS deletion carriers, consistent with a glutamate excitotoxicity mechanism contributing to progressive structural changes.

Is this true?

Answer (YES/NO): NO